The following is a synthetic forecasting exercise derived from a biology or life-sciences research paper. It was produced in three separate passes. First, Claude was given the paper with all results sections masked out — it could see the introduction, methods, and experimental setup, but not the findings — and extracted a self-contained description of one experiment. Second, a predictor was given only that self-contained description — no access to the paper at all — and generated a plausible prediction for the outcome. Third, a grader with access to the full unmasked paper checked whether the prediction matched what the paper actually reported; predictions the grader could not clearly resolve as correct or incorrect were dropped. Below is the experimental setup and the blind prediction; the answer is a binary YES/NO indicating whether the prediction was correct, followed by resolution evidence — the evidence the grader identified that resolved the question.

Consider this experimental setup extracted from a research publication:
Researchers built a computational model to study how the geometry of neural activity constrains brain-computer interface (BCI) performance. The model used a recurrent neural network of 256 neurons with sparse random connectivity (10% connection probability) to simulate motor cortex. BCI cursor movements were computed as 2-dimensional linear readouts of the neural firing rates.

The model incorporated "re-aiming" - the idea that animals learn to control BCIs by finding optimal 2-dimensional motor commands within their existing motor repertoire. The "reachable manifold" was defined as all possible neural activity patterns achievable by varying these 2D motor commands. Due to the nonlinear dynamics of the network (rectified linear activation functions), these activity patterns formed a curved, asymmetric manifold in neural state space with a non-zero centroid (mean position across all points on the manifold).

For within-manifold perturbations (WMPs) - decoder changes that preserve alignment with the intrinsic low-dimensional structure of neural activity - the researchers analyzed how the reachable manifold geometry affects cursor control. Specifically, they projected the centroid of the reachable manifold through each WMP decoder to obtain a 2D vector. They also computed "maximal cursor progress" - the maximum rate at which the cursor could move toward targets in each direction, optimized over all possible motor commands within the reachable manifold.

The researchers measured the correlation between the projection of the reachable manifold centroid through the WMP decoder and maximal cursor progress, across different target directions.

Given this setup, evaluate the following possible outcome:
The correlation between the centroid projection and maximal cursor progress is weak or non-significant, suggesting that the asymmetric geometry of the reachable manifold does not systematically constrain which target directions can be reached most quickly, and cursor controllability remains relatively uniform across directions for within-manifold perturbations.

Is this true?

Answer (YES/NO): NO